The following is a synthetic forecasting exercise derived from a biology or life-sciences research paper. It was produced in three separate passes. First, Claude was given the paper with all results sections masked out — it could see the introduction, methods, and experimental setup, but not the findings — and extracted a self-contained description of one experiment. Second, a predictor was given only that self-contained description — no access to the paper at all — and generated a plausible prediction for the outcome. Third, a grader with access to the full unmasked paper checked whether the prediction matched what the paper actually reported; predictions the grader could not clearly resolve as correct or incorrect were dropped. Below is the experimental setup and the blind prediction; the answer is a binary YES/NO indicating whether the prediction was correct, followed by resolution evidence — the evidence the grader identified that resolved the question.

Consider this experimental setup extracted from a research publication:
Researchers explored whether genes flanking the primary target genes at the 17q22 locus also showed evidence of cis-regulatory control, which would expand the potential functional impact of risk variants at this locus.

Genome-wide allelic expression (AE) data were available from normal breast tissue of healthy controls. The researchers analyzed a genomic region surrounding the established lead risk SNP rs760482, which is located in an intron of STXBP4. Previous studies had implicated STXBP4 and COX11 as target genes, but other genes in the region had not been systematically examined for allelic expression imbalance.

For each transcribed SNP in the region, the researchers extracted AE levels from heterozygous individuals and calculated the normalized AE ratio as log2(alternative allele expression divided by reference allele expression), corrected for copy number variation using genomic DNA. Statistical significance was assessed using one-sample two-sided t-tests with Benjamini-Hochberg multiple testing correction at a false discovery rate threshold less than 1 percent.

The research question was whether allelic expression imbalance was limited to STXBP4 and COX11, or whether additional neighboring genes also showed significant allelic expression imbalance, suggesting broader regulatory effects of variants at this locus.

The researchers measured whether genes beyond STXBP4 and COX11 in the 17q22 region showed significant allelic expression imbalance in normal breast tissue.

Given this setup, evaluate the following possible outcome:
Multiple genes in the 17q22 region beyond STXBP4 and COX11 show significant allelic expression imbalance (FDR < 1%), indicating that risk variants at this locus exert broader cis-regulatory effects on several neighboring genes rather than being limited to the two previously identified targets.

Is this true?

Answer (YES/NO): YES